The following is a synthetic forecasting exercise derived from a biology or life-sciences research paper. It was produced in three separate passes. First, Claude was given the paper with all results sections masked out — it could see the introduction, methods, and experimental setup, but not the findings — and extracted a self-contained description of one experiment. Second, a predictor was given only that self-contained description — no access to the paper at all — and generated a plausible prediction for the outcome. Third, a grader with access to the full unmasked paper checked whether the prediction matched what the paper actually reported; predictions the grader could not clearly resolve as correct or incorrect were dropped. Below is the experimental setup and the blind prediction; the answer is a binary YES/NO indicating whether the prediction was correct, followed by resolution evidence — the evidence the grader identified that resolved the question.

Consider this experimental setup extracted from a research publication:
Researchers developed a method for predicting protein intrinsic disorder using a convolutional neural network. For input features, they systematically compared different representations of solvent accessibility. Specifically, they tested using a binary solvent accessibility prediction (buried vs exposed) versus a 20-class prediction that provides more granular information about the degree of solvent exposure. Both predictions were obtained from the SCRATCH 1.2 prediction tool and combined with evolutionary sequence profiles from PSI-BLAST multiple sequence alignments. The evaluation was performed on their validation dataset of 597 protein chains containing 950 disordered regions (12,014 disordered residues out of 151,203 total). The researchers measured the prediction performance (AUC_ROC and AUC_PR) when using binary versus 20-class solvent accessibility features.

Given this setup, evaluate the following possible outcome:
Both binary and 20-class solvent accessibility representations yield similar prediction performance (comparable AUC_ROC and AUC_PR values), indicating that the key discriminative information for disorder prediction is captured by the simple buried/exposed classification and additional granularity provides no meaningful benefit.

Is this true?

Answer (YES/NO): NO